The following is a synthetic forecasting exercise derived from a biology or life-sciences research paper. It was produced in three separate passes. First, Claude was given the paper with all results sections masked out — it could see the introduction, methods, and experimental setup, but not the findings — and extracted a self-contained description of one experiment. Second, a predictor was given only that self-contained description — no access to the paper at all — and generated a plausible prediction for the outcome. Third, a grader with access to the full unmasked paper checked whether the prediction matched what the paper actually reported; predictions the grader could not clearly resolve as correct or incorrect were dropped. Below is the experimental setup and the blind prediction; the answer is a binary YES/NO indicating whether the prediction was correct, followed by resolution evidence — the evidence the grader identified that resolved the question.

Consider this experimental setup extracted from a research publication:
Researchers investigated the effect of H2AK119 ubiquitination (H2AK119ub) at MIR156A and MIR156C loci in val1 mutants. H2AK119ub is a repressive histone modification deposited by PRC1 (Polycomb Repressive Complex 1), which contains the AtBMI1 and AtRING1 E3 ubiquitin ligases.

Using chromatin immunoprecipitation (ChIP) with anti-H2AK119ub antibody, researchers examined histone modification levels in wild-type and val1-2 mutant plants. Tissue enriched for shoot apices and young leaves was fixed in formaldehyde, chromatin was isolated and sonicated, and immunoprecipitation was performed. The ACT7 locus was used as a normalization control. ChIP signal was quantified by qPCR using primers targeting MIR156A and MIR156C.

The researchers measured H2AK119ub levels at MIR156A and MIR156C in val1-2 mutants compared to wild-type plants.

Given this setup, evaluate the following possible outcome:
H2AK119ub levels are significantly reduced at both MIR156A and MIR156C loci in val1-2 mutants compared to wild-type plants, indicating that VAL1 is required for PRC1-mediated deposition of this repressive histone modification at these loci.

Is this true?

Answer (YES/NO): NO